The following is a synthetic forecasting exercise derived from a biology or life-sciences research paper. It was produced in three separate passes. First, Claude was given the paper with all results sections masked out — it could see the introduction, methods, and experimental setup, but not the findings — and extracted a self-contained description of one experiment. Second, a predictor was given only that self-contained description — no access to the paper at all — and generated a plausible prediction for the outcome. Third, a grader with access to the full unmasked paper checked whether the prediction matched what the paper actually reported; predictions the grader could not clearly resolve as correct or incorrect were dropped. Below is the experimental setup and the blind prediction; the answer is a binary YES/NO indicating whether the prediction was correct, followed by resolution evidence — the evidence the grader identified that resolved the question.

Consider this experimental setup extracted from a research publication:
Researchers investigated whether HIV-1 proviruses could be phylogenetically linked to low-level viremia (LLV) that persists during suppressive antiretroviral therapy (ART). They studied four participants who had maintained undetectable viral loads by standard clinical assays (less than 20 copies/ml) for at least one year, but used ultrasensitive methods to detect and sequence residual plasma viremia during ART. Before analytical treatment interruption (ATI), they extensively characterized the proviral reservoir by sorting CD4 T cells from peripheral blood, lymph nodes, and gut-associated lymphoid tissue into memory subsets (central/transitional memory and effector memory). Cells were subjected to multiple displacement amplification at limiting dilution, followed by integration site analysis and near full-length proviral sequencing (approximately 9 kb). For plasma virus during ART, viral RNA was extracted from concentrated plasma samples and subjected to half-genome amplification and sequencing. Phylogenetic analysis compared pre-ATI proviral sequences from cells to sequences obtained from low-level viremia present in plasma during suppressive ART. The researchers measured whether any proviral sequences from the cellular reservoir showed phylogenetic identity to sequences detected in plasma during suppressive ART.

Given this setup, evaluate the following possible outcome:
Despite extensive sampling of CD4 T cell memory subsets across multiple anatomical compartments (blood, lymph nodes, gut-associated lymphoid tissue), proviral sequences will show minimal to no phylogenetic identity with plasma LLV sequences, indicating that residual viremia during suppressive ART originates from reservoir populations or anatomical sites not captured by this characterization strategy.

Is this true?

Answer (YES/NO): NO